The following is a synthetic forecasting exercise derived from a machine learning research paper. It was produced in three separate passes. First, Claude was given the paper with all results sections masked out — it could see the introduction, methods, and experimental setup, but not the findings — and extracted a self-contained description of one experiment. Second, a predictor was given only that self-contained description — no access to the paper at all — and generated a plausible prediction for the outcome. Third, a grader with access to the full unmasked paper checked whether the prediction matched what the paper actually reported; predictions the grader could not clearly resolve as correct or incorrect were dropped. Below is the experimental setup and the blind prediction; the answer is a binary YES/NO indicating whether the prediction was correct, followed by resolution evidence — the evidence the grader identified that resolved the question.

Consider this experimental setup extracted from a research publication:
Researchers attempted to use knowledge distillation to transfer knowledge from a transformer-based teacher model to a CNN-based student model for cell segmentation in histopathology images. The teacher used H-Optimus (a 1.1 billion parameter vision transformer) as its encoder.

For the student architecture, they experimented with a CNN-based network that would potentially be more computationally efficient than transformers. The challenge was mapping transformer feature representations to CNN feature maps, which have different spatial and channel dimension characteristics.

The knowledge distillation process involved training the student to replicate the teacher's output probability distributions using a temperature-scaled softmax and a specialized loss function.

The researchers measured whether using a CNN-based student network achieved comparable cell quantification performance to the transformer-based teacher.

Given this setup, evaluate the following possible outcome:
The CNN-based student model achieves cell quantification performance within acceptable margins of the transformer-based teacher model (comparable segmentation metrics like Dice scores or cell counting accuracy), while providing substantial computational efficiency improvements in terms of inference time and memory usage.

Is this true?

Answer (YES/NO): NO